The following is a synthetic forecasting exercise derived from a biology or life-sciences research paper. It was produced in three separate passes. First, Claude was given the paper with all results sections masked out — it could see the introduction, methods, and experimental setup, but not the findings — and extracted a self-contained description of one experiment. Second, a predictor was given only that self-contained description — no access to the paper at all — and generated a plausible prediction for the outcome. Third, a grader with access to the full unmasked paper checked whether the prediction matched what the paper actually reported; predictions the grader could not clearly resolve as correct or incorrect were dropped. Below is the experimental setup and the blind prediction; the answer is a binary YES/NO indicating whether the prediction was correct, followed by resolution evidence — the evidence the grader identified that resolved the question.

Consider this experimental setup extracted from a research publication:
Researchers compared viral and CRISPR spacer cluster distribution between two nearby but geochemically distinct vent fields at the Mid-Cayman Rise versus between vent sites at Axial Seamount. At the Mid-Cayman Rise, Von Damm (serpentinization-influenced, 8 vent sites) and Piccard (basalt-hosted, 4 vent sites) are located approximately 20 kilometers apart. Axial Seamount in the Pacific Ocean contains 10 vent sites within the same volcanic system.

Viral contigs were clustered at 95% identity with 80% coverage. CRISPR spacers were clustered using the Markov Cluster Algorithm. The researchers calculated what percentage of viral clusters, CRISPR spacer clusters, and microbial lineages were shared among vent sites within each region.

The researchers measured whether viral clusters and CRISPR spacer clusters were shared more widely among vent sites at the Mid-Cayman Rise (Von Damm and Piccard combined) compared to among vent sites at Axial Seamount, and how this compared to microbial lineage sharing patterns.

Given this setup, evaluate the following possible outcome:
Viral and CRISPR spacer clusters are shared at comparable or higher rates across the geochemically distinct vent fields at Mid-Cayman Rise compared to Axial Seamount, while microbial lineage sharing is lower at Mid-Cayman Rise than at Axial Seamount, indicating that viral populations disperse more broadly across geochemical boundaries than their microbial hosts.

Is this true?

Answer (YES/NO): YES